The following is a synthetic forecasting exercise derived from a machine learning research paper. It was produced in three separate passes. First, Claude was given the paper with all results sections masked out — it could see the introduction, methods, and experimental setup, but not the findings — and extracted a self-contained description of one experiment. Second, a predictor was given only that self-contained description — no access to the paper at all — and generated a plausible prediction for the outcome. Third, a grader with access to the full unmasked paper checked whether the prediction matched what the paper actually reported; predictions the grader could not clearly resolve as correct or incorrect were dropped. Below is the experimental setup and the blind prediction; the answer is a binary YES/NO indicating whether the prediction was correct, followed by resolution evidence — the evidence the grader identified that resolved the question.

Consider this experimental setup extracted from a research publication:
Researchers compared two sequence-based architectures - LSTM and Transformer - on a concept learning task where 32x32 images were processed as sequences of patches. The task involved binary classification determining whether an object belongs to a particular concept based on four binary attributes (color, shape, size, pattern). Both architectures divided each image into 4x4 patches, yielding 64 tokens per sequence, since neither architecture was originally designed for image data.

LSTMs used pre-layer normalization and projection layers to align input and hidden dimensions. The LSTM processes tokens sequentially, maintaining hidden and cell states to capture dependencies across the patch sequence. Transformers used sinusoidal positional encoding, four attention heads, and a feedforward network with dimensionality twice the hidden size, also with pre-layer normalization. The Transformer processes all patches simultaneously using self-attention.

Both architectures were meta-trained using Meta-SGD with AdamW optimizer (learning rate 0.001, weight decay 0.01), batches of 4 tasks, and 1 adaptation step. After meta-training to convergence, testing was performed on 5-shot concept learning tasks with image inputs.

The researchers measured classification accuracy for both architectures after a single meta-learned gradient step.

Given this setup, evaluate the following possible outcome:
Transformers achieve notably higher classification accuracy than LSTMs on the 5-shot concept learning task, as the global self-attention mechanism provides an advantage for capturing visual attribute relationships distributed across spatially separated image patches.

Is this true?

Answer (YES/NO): NO